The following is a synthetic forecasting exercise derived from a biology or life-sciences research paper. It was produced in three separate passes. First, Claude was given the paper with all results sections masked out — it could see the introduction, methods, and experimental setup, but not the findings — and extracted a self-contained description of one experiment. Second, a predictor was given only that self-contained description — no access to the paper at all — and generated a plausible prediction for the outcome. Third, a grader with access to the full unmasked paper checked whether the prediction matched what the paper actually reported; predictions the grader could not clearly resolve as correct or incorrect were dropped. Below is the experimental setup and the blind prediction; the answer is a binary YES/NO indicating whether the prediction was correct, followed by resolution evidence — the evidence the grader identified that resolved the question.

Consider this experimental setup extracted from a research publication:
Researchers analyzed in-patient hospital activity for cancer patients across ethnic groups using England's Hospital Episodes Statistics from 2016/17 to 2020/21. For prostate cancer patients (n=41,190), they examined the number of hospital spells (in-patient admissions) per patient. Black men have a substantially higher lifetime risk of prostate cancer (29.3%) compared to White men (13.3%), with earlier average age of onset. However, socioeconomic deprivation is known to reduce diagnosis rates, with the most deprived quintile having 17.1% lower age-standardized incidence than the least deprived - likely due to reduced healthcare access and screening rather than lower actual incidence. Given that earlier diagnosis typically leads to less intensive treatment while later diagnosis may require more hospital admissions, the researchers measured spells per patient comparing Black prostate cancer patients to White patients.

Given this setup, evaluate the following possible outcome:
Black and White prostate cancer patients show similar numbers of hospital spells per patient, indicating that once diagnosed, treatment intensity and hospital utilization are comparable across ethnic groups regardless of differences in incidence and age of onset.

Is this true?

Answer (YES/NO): NO